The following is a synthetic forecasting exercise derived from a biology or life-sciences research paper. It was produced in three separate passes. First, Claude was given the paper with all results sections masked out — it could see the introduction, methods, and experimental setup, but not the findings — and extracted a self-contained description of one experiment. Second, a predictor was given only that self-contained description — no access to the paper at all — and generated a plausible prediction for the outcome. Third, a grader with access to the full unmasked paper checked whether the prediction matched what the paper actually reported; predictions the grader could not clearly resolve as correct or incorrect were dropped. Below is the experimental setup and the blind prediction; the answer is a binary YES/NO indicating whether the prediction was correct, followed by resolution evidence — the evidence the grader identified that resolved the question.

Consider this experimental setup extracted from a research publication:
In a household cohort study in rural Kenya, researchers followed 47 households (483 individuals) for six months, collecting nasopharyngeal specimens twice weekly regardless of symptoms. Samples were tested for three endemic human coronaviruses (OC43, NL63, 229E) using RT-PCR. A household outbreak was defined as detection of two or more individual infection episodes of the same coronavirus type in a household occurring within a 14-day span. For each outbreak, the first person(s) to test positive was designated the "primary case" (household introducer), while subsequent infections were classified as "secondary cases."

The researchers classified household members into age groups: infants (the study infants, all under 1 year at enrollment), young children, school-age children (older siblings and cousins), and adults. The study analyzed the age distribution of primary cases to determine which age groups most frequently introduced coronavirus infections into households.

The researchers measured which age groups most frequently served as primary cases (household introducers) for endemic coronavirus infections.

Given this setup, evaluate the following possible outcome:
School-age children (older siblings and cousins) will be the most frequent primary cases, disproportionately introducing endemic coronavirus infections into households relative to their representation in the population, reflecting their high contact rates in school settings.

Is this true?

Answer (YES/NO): YES